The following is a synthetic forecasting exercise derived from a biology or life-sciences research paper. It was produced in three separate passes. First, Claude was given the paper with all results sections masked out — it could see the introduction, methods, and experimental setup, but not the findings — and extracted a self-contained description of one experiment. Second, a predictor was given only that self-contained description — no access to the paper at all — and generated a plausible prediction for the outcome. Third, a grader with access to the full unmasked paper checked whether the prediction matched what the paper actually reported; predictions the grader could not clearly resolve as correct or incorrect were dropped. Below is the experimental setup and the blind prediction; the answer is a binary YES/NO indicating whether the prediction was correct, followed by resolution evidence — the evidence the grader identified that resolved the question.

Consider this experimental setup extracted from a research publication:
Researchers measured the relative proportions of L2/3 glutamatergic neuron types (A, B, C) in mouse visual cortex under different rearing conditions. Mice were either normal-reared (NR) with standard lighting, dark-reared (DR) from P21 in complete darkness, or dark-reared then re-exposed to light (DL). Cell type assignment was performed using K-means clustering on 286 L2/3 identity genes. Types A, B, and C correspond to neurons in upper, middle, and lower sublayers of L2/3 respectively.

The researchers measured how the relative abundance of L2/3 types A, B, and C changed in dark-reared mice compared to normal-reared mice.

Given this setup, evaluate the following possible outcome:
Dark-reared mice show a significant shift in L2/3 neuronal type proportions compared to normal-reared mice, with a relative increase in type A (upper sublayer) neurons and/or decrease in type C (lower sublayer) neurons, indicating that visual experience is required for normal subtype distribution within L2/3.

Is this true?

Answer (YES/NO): YES